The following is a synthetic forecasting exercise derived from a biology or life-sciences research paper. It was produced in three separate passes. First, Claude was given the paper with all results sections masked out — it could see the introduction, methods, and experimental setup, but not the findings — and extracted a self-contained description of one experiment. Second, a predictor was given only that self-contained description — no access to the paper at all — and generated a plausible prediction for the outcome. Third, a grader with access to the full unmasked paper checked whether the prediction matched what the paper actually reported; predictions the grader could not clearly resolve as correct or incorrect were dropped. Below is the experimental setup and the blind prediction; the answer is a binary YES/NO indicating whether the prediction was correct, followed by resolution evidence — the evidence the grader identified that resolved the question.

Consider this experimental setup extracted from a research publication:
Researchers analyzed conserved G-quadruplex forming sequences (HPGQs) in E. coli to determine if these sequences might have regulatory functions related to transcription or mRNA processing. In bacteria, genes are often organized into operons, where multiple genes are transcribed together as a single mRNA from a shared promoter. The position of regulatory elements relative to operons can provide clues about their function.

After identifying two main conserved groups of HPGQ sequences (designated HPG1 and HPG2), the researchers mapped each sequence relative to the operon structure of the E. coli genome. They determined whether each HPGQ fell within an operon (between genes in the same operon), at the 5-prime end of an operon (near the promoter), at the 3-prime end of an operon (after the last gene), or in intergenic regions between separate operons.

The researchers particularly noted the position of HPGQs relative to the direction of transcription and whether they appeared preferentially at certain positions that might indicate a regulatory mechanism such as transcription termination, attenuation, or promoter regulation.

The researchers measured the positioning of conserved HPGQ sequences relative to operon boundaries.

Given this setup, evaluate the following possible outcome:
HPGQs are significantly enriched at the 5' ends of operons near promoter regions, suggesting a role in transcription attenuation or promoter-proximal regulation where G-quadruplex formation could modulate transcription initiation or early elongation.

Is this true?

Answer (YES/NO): NO